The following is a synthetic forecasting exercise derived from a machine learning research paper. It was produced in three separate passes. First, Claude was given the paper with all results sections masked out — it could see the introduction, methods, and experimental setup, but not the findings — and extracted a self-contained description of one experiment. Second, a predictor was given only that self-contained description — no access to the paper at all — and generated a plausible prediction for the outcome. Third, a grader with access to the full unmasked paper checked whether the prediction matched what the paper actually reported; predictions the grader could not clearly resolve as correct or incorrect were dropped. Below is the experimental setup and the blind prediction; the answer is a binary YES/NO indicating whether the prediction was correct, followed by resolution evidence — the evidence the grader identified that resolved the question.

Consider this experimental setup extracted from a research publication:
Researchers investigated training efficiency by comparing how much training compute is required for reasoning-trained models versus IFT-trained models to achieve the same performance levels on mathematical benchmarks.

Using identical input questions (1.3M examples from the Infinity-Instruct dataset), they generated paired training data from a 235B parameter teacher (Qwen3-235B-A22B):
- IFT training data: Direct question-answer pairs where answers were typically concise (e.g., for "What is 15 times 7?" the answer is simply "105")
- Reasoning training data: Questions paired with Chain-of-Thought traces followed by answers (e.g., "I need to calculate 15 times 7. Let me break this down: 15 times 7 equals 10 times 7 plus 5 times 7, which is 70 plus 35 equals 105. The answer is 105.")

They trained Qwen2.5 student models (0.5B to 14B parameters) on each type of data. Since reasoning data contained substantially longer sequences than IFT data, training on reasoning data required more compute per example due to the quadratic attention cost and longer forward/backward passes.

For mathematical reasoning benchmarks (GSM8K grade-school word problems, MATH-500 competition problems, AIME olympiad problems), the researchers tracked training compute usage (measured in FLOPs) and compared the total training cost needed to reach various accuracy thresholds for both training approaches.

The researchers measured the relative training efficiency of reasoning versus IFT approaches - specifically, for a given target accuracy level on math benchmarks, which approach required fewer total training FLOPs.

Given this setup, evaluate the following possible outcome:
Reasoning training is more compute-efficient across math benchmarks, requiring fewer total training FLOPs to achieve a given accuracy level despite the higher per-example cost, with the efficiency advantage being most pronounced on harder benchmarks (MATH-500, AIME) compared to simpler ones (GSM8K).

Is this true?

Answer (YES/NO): NO